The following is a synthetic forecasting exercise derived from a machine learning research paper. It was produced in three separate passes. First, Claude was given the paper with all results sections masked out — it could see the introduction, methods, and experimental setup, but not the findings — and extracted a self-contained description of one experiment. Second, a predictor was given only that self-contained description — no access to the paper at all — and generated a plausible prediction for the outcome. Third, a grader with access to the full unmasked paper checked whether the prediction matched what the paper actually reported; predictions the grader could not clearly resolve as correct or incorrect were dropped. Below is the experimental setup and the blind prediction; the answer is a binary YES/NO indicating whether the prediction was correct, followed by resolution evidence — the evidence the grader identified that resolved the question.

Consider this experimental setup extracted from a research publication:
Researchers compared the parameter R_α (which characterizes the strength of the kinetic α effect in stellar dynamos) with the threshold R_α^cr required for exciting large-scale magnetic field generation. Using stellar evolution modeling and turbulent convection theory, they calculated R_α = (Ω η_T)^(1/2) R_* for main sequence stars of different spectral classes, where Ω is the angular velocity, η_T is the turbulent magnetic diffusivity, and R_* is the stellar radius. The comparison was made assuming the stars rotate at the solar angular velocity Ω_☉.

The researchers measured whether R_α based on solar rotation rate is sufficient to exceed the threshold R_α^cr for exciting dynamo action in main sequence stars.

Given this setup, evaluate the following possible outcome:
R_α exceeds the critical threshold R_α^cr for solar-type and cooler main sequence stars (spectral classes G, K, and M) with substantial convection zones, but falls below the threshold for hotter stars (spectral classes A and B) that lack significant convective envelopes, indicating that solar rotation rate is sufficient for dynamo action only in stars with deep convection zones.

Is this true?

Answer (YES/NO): NO